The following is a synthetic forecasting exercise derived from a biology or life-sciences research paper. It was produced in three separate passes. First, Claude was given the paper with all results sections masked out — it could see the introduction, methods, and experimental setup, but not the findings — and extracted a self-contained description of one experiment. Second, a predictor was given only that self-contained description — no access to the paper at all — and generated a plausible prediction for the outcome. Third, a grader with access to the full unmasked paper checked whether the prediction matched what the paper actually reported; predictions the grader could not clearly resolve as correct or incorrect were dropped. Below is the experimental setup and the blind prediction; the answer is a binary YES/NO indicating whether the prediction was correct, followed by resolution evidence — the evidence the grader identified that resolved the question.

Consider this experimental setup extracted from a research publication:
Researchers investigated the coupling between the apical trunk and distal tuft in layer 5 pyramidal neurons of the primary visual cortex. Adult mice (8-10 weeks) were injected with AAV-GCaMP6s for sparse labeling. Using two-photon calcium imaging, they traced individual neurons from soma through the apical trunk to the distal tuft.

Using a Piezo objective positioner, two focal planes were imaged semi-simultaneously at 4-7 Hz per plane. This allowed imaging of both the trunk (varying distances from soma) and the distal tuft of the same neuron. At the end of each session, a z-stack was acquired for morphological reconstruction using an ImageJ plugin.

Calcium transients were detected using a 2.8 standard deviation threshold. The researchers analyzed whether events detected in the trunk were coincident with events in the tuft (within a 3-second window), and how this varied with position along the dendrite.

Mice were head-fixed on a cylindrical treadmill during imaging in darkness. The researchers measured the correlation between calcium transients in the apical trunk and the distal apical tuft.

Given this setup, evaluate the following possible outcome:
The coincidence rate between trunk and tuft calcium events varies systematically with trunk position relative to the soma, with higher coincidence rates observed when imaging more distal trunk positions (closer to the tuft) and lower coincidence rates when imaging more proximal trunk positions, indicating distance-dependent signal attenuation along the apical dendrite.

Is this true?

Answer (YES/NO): YES